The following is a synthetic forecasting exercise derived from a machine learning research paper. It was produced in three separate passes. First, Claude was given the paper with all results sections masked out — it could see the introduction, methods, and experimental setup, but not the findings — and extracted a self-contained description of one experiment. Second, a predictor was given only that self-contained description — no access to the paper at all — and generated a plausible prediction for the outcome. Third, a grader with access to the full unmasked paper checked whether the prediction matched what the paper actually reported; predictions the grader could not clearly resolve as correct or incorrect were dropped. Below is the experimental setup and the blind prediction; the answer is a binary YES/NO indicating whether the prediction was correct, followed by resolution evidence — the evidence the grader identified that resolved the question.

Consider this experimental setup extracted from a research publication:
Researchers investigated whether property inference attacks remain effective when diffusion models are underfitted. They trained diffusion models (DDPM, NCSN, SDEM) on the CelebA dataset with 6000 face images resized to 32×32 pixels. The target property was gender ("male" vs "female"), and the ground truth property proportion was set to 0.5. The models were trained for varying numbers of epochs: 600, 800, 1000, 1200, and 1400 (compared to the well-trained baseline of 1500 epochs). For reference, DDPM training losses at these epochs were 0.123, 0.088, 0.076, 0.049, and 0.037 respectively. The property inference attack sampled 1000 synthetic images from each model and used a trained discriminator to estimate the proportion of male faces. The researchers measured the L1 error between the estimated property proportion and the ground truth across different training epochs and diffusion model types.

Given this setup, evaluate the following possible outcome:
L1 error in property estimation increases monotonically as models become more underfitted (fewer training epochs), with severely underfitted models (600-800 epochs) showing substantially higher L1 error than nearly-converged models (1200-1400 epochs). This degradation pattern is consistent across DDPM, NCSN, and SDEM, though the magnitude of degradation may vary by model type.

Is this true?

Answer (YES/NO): NO